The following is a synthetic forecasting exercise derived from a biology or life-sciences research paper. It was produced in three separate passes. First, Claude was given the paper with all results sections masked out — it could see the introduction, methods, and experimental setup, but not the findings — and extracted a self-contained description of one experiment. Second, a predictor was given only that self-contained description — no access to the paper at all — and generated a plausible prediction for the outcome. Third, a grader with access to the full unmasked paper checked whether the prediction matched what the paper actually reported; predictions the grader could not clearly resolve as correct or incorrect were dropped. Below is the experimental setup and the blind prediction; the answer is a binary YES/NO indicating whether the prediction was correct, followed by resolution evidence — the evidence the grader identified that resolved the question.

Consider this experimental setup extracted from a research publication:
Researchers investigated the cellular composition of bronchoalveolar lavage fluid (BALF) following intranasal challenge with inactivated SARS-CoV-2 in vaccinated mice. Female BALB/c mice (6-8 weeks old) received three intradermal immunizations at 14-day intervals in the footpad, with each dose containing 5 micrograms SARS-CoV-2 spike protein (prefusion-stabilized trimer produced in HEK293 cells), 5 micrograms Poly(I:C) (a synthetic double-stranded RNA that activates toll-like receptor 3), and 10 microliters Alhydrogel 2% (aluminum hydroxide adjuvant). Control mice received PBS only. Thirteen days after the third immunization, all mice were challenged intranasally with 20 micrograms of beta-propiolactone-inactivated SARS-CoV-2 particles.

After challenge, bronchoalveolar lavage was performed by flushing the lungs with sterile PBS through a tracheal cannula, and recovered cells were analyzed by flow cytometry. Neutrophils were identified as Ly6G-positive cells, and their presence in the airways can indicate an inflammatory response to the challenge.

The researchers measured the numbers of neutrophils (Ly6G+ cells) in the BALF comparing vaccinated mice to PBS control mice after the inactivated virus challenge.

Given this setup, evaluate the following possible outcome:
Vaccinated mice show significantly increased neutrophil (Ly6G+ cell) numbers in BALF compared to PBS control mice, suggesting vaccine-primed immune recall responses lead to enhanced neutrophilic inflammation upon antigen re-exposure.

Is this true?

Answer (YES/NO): NO